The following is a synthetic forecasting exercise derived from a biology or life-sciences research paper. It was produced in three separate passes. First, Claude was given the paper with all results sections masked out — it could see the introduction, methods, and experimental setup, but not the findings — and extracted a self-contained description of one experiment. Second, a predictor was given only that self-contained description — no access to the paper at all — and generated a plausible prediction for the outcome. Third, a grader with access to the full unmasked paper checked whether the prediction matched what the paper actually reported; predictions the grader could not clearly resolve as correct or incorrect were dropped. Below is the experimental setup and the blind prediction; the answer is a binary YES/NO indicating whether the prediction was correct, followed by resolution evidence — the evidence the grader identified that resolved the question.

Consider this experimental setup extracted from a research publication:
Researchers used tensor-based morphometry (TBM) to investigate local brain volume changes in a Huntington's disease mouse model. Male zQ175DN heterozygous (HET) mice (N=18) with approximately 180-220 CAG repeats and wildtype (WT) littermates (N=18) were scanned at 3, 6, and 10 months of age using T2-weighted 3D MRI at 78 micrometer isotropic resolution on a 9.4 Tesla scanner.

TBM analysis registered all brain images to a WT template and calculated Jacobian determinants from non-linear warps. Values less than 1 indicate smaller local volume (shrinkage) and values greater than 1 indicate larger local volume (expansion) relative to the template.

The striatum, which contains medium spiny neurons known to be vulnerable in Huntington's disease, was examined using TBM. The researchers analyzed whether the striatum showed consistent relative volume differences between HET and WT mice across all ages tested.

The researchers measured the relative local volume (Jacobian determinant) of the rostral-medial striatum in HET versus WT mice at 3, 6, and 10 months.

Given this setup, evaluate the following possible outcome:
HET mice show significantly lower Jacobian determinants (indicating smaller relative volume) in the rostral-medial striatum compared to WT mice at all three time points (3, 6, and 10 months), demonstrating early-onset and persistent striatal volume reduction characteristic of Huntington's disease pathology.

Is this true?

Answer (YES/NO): NO